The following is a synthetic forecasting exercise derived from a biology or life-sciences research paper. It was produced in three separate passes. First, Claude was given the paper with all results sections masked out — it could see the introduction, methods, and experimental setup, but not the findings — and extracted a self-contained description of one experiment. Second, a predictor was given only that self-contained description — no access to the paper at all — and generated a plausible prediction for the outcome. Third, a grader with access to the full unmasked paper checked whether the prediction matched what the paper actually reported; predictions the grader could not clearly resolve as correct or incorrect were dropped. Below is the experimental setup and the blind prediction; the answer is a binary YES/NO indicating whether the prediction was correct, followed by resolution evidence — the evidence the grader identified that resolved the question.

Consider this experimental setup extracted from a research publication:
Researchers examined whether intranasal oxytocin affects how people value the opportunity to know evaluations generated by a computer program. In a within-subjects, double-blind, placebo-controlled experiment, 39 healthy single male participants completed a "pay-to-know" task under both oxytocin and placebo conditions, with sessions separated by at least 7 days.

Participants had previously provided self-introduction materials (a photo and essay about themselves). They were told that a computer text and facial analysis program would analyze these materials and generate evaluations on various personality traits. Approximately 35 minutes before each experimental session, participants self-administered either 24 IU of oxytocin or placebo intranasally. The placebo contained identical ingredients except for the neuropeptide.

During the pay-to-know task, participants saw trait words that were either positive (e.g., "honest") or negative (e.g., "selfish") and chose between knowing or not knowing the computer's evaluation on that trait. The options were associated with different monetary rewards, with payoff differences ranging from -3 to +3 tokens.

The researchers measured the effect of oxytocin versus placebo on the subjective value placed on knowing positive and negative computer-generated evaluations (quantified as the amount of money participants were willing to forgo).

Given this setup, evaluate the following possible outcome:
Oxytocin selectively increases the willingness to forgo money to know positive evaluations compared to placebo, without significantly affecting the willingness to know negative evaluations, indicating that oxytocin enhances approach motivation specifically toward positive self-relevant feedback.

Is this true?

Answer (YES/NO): NO